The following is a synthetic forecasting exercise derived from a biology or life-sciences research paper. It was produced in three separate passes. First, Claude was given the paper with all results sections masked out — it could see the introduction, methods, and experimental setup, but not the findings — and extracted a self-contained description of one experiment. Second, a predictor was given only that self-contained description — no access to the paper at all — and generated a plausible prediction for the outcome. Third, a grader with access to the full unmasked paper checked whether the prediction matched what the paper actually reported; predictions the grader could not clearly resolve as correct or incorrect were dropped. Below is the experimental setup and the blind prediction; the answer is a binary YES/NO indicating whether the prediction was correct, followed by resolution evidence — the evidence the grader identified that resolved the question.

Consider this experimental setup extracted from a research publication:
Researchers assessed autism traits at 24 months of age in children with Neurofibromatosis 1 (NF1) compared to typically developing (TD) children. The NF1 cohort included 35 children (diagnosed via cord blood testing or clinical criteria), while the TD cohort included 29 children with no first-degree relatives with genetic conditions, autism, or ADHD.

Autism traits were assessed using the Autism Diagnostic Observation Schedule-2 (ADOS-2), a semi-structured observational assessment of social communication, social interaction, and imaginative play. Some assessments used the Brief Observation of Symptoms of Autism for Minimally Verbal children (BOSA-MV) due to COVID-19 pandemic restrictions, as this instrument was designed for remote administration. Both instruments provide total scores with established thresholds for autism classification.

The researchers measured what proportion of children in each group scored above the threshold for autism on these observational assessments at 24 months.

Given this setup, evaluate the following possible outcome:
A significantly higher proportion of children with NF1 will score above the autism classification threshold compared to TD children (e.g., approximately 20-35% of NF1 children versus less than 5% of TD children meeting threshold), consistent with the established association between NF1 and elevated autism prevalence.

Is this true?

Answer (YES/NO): NO